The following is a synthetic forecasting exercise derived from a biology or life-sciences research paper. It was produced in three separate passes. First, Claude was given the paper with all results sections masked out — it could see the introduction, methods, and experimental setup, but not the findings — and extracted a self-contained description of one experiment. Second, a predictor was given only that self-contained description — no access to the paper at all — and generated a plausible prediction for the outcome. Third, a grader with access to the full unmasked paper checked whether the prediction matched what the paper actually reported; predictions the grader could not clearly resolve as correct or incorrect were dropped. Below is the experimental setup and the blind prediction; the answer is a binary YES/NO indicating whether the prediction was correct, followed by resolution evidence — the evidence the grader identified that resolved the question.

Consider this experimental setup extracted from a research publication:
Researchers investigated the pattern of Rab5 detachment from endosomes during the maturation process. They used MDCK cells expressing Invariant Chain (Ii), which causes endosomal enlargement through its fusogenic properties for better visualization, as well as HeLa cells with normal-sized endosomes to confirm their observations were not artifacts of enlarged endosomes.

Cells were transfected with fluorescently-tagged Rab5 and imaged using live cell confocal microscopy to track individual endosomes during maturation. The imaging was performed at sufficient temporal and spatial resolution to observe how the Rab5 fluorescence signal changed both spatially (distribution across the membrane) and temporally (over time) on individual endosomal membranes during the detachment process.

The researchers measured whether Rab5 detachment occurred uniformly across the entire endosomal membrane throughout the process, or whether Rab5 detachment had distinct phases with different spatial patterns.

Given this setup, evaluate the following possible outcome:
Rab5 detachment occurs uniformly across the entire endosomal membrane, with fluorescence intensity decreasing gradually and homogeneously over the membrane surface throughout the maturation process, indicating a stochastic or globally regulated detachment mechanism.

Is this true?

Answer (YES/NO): NO